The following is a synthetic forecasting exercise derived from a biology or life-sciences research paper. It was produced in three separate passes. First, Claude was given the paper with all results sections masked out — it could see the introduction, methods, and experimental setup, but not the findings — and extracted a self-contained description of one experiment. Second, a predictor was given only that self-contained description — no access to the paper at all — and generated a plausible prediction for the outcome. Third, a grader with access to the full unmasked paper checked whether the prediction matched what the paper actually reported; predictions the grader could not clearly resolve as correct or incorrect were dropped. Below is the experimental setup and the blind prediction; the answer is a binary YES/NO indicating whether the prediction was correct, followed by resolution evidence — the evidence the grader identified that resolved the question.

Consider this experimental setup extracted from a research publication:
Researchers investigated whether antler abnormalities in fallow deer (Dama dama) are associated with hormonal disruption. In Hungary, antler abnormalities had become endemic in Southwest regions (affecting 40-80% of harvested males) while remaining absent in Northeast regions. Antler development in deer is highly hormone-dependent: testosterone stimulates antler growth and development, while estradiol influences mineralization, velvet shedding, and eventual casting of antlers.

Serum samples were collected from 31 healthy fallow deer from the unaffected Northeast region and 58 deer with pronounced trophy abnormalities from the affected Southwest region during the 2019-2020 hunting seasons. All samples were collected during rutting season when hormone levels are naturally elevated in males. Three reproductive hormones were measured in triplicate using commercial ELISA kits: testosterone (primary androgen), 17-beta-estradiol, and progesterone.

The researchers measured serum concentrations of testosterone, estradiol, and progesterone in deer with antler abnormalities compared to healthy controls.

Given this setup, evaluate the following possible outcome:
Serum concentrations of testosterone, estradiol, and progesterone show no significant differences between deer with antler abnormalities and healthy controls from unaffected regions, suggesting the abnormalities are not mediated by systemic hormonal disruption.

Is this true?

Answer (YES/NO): NO